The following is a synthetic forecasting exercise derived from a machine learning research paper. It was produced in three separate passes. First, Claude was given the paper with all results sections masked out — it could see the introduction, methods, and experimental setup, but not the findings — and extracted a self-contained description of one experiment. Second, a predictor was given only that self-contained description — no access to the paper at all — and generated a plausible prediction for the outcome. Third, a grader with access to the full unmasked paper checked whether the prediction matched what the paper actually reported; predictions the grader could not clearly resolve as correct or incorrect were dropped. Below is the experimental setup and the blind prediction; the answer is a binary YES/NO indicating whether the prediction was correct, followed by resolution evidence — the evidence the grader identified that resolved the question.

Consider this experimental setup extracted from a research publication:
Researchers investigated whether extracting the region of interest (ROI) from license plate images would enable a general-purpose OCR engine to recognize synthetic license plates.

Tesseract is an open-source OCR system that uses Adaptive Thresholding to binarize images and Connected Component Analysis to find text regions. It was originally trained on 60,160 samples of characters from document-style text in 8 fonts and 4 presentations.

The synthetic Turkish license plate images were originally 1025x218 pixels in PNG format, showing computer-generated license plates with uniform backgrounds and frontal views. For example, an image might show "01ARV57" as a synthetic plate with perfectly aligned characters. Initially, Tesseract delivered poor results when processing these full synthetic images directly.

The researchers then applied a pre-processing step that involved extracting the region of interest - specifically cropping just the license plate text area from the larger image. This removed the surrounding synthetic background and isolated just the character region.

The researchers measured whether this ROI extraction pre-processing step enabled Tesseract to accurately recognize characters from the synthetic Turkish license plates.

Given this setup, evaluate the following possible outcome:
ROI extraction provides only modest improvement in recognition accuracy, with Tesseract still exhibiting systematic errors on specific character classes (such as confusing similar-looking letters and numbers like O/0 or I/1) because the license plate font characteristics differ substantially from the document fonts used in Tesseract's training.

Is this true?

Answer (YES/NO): NO